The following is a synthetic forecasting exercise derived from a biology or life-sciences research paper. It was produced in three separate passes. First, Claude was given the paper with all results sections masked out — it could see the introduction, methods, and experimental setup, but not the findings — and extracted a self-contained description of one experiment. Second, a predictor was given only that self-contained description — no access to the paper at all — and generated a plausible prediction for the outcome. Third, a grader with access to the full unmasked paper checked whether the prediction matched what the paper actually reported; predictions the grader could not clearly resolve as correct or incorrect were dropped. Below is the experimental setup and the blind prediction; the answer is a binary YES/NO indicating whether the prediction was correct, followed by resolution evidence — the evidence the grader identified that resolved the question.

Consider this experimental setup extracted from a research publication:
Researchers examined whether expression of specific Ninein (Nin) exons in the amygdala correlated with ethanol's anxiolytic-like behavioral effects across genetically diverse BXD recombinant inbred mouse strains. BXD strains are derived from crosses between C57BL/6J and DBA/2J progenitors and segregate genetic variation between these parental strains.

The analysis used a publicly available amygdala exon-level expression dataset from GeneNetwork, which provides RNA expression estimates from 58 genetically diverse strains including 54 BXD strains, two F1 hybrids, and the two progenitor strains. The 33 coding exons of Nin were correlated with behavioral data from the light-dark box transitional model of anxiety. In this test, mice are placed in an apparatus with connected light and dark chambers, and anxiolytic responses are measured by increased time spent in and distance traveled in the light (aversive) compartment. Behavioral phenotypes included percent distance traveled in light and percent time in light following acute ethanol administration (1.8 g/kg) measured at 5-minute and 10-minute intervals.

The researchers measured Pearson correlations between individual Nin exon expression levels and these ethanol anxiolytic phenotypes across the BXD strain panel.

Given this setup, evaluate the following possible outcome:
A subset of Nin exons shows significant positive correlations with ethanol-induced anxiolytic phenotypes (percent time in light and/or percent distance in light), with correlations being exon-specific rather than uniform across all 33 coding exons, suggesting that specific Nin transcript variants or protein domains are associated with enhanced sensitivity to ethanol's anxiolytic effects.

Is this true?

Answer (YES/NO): NO